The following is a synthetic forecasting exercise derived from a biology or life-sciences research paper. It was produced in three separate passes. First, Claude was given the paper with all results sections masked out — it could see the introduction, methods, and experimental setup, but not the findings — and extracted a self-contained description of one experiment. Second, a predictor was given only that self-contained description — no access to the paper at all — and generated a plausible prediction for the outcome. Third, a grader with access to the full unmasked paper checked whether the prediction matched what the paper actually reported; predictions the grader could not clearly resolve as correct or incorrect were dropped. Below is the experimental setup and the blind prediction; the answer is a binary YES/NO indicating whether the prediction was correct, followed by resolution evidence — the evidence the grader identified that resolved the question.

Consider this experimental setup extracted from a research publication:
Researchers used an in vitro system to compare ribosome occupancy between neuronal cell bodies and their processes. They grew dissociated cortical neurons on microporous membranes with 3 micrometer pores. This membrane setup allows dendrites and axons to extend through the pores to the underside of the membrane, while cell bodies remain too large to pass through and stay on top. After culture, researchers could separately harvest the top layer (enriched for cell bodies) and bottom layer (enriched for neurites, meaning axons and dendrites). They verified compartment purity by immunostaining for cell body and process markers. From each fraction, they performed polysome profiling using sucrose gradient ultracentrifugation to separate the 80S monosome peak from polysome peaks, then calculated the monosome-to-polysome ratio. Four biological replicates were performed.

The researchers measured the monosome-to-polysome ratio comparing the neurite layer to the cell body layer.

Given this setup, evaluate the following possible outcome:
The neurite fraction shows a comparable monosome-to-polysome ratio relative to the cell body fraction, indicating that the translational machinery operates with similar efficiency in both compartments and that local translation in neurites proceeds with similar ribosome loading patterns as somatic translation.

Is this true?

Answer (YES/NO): NO